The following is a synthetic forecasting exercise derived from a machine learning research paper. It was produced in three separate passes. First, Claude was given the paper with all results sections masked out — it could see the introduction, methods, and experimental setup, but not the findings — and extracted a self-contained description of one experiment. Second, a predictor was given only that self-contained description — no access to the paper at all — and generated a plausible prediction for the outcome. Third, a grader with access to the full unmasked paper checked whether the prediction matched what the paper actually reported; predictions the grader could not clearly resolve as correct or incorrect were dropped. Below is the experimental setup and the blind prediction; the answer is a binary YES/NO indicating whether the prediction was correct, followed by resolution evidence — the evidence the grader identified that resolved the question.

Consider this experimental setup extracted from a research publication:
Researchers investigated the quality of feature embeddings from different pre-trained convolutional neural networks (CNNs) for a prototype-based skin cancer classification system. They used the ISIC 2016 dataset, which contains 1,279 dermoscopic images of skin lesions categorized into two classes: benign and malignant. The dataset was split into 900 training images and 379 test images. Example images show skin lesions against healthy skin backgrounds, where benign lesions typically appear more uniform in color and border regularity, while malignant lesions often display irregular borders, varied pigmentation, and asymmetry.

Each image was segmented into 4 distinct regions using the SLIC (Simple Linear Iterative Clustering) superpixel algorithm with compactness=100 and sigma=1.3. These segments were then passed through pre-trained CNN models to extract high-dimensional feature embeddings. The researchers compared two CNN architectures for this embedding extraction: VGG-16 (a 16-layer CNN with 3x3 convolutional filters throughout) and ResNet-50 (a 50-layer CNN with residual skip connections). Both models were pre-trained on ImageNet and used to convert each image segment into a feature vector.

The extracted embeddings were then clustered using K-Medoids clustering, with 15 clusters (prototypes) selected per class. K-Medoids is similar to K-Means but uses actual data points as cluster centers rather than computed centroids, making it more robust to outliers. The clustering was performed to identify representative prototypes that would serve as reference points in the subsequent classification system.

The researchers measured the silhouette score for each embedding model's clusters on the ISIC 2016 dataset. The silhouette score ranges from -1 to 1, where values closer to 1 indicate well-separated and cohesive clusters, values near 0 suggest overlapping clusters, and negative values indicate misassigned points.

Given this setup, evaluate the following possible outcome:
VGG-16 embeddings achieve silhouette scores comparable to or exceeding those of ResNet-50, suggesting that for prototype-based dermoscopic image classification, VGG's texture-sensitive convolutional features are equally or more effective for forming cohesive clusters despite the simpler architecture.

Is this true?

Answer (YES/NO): NO